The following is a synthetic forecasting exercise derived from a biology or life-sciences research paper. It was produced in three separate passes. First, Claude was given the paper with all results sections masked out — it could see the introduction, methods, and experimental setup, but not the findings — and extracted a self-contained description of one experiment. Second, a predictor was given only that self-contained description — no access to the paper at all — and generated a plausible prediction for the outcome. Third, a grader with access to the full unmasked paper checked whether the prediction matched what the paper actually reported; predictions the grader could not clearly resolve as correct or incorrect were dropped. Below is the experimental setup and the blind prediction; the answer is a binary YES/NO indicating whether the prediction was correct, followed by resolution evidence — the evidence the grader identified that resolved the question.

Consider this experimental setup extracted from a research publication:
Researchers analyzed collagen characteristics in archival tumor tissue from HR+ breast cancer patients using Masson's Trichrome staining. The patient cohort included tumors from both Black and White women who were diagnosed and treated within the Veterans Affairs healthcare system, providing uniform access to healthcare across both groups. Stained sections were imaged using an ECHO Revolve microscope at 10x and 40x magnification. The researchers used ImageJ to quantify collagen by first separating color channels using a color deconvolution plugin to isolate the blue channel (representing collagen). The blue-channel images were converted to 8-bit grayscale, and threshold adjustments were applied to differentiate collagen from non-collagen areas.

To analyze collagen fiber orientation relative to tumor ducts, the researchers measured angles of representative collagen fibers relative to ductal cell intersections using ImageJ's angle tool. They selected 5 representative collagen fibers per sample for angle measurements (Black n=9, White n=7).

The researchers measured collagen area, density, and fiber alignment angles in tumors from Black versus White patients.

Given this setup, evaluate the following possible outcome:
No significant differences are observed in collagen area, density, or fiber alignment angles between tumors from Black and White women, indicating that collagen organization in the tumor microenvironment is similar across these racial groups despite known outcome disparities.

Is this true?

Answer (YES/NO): NO